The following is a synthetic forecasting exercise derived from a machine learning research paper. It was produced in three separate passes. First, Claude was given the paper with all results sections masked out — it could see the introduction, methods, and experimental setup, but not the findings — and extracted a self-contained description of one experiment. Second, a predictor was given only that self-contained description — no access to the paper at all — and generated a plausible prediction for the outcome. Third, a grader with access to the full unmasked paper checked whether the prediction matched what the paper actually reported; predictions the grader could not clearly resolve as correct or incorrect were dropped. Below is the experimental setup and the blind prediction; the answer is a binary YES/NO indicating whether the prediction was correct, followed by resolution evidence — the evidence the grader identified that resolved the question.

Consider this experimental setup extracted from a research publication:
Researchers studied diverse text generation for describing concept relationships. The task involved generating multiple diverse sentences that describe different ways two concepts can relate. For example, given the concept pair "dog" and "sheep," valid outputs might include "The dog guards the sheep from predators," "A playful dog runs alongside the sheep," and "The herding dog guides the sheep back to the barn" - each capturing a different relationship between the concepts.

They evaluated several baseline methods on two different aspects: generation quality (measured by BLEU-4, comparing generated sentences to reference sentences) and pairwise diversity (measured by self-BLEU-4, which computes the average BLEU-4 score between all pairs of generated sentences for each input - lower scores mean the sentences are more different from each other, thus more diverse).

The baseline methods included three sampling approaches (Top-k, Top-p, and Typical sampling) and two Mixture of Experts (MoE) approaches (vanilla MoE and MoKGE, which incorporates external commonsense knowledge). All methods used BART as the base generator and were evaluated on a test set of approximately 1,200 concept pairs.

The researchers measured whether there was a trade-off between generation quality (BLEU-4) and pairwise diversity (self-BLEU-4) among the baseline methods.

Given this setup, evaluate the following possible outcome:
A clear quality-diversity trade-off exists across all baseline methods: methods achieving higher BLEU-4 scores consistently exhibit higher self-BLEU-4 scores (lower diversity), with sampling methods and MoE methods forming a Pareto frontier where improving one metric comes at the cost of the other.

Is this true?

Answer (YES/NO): NO